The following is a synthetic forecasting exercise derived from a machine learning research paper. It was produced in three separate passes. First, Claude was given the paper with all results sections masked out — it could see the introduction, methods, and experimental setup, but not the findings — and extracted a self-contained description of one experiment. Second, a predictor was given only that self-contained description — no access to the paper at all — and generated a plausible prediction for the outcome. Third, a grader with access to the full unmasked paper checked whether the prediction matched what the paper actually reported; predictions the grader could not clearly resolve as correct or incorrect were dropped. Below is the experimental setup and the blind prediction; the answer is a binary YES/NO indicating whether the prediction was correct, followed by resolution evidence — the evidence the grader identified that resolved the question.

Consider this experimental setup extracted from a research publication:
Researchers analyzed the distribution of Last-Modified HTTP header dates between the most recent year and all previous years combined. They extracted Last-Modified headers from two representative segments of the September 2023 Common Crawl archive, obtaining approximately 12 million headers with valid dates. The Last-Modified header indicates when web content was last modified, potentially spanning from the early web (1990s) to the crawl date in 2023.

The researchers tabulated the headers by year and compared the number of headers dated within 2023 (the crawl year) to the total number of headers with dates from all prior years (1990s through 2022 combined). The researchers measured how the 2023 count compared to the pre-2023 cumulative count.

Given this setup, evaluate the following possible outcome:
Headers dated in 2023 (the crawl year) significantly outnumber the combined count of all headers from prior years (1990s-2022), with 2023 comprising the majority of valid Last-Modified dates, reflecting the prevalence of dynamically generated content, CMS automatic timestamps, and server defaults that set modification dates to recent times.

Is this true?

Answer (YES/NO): YES